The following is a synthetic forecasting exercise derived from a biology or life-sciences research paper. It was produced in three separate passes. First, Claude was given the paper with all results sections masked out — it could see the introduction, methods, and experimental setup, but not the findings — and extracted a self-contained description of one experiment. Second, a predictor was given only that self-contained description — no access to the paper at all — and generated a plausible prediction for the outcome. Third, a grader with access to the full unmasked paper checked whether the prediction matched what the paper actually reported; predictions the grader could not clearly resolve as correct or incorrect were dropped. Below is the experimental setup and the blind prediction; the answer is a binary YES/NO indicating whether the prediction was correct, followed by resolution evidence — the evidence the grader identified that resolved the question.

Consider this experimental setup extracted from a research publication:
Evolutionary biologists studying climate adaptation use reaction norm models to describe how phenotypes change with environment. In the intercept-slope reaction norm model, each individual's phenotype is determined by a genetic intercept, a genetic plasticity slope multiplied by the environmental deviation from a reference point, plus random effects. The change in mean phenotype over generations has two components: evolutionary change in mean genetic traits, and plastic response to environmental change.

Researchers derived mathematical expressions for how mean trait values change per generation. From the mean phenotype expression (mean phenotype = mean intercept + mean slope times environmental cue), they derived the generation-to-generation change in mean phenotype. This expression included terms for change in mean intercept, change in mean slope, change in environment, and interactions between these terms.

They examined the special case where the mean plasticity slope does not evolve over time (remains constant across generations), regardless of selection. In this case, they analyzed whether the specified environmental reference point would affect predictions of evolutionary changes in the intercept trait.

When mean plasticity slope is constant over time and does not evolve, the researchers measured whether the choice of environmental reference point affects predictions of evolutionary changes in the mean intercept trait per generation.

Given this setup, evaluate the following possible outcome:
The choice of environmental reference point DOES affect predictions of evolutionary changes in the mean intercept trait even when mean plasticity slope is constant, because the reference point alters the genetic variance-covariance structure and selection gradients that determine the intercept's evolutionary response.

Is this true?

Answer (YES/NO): NO